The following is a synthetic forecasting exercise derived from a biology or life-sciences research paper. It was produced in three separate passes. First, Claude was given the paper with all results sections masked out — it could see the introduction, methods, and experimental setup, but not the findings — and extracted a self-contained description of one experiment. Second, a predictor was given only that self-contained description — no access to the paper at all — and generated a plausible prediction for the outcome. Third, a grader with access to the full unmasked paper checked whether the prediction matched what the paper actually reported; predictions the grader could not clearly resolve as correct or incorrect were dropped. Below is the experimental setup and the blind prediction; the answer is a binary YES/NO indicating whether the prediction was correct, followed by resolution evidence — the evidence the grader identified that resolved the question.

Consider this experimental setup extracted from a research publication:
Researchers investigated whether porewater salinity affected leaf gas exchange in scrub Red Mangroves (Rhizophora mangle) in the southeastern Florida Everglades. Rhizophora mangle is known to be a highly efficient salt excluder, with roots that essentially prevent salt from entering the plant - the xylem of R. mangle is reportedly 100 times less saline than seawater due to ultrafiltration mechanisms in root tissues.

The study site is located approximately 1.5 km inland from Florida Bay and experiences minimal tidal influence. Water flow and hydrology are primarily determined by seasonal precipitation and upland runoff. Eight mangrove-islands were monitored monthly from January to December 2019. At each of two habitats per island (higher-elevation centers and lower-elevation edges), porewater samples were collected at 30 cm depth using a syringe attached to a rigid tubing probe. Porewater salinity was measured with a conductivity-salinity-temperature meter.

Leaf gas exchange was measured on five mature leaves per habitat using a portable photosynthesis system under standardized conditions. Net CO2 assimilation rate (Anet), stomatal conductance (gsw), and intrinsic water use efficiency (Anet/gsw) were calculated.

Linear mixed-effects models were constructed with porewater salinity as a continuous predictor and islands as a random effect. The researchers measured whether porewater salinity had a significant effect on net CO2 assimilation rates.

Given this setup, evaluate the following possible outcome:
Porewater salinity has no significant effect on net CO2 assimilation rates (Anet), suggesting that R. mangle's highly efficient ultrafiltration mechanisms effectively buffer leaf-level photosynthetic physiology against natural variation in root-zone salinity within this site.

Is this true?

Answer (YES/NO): NO